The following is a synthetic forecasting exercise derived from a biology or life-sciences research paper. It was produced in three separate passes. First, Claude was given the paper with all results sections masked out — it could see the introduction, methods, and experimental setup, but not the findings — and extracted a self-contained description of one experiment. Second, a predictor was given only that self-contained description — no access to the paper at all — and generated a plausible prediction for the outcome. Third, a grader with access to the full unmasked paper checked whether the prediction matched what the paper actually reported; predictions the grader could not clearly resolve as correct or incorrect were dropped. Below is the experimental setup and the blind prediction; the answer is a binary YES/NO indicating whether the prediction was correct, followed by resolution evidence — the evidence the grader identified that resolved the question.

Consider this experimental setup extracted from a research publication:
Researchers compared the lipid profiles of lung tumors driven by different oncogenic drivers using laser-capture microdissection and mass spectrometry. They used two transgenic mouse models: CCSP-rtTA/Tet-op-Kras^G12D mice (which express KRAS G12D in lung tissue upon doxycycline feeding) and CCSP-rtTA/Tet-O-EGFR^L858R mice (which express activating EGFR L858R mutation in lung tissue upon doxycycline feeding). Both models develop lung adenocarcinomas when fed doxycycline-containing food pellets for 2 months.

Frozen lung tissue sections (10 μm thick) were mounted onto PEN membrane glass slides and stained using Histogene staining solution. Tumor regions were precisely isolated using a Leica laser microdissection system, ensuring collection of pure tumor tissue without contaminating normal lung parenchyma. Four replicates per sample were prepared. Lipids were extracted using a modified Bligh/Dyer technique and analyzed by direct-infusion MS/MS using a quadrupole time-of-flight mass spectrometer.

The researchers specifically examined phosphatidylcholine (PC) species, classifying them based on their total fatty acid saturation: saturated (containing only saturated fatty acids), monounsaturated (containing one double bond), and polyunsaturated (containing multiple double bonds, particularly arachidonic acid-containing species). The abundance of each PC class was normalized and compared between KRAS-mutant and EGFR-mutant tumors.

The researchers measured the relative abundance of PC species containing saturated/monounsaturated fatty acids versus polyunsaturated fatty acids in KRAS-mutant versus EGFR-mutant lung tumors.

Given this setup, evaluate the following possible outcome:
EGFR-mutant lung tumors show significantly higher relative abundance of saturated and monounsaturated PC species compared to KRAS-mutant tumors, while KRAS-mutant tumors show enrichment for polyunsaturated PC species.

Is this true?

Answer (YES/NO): NO